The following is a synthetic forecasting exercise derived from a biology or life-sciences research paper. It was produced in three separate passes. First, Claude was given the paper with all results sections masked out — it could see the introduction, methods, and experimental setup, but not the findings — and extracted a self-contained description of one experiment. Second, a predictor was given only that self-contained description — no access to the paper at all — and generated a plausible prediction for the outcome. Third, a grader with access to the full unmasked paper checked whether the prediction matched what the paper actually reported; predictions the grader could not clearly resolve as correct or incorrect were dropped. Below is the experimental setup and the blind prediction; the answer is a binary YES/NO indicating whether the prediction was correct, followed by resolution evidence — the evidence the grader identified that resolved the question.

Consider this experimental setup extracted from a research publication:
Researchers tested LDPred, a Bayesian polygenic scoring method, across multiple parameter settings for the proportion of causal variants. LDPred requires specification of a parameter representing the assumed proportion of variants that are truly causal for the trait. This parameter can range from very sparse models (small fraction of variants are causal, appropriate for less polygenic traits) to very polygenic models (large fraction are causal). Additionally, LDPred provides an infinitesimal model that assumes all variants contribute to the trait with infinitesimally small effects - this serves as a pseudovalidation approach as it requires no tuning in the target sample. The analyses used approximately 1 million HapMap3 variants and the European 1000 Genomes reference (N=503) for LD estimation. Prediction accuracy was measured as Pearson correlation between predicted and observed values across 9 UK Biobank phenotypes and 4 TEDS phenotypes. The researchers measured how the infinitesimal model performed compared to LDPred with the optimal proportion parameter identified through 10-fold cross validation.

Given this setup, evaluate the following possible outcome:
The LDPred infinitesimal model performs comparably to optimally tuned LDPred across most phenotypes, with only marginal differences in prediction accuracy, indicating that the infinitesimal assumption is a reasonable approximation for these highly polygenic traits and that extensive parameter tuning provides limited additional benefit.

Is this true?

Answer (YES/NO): NO